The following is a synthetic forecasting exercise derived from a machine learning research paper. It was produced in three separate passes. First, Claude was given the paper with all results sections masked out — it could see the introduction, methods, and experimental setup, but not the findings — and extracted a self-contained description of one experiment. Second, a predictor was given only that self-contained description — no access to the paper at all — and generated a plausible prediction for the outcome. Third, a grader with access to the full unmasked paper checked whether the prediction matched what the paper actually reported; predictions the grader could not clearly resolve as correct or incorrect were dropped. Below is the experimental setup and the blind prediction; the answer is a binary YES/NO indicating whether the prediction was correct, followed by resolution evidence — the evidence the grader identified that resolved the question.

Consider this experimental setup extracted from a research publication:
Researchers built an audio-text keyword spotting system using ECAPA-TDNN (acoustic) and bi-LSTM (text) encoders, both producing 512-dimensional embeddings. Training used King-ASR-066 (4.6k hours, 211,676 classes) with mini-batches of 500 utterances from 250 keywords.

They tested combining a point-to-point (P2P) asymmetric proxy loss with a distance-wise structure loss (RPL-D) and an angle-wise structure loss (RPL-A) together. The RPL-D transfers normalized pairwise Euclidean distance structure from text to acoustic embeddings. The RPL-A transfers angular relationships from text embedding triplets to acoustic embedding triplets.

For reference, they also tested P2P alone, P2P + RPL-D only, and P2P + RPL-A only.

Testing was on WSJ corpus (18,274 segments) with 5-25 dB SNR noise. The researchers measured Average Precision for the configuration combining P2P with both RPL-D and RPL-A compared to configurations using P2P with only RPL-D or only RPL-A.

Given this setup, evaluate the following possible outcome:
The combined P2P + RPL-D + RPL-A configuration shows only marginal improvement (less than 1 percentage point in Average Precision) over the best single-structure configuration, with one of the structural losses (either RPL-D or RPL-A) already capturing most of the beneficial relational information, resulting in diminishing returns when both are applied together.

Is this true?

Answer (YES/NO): NO